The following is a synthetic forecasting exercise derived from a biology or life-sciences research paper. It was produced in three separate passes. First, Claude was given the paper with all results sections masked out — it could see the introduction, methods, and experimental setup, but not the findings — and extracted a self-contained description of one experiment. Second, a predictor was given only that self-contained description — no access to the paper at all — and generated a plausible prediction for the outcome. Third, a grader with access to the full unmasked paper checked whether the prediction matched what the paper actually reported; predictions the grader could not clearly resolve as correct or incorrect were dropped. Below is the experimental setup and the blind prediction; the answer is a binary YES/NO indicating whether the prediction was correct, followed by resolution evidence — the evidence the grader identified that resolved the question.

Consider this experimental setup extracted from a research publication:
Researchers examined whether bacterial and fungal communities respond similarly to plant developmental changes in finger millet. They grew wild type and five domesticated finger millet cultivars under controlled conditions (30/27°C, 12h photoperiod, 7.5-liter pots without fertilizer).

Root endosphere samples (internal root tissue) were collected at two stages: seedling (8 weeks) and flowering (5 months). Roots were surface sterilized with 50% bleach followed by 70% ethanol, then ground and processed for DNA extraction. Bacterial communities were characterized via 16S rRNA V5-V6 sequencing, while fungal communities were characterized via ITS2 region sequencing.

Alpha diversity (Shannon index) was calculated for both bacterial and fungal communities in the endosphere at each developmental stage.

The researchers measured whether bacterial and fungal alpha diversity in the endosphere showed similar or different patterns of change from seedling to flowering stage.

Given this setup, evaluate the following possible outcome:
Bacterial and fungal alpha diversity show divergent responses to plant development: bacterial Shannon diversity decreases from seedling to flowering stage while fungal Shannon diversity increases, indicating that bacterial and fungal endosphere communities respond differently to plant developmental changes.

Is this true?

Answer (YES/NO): NO